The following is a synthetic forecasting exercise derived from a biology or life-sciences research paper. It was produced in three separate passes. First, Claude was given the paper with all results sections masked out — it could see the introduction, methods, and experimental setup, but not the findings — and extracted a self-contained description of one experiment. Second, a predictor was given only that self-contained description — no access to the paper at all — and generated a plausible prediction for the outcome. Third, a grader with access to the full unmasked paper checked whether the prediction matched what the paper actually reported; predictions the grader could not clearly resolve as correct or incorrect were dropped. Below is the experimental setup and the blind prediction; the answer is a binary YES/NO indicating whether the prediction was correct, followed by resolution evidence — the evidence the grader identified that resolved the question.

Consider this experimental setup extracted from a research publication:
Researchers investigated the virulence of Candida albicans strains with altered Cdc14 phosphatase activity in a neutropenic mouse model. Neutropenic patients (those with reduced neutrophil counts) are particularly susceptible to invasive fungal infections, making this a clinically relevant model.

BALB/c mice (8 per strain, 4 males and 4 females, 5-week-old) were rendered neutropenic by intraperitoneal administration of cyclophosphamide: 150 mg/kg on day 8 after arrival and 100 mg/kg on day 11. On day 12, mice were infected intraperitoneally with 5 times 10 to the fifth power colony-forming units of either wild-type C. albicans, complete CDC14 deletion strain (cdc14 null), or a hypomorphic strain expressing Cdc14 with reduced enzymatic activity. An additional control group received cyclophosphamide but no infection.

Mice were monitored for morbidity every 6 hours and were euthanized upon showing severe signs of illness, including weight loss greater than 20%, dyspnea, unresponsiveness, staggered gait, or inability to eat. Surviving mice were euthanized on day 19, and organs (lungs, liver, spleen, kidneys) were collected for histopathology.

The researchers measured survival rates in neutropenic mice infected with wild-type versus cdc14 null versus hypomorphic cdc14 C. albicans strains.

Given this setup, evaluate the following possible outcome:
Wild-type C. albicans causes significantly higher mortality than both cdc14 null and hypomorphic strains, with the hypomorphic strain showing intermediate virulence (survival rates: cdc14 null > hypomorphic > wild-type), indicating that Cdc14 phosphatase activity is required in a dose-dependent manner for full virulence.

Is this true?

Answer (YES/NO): NO